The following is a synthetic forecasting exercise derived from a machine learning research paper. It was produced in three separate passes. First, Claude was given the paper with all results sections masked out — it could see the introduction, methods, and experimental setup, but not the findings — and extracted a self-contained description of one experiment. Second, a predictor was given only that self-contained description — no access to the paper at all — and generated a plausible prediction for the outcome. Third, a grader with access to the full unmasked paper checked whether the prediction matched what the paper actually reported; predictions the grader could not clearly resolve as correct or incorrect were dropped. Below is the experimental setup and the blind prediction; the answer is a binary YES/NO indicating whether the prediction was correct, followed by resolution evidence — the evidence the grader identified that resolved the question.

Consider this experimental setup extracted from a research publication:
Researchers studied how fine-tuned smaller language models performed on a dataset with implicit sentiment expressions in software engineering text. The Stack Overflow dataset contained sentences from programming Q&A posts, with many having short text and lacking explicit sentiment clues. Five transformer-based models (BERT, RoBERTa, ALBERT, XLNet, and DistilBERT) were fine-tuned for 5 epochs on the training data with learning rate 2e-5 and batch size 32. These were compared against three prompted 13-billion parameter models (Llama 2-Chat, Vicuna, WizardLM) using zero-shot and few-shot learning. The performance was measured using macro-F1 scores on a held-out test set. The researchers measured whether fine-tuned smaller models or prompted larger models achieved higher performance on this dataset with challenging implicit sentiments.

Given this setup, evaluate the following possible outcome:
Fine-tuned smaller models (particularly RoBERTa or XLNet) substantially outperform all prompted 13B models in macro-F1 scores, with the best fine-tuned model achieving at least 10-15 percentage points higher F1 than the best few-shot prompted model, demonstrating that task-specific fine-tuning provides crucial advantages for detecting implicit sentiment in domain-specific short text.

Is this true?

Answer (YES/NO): NO